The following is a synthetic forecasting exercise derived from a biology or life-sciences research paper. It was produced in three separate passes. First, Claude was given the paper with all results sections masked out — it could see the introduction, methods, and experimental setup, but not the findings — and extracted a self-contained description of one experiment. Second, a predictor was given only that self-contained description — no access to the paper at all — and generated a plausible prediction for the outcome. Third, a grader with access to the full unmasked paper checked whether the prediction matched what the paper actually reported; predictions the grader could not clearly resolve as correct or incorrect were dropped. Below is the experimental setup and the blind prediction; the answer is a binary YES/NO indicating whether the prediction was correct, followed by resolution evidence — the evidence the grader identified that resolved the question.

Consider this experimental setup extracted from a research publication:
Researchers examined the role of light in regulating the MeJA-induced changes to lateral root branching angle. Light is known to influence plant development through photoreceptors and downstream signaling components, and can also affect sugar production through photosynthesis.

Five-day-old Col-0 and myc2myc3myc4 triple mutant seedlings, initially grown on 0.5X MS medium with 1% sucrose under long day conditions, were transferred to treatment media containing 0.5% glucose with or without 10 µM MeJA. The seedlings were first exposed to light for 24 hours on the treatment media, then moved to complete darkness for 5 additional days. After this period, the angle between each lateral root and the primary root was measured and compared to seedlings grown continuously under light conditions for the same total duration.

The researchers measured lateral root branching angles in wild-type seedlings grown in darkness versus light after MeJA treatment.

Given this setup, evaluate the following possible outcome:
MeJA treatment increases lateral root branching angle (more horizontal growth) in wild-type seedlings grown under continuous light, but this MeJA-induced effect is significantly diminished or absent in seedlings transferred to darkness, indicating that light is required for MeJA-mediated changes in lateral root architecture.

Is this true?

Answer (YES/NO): NO